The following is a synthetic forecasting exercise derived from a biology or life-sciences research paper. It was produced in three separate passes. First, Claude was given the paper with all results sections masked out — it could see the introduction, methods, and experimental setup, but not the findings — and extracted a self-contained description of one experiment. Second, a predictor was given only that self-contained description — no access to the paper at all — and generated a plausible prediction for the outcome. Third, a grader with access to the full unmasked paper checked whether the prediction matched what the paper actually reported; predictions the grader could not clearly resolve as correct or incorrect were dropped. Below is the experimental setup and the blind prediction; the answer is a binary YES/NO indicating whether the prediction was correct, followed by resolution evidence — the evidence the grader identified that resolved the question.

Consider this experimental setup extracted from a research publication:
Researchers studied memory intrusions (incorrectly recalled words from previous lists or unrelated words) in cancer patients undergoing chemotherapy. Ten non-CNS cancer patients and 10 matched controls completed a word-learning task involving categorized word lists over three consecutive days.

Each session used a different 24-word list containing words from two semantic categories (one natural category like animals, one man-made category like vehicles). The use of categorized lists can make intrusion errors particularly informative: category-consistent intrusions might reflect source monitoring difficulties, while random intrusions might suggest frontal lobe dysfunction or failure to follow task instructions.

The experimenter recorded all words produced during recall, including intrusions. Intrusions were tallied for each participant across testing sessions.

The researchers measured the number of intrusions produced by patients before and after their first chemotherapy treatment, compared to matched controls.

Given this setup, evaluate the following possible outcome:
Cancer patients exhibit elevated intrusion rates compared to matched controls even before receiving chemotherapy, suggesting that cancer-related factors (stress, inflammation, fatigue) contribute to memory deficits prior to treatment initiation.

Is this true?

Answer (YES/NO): NO